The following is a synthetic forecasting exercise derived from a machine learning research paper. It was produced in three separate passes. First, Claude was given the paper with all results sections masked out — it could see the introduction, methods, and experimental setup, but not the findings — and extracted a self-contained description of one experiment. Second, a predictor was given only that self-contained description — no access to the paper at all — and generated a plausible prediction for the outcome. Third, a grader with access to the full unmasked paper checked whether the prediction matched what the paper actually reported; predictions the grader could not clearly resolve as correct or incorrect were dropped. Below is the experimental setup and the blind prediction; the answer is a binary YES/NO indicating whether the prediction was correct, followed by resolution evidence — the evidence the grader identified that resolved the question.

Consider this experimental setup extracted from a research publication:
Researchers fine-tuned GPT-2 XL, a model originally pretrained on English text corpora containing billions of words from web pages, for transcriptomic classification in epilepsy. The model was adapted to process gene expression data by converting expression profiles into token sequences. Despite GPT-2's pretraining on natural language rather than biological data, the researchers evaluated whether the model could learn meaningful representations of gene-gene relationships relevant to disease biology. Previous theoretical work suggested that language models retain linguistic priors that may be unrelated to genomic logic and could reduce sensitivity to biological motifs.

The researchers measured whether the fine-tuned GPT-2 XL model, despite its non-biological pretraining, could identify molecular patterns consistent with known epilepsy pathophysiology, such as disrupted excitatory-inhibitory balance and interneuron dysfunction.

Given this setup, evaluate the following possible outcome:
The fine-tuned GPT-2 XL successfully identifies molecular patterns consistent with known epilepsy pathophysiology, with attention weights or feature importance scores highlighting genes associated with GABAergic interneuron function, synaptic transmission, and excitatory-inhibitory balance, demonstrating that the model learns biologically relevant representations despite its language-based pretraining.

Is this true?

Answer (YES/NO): YES